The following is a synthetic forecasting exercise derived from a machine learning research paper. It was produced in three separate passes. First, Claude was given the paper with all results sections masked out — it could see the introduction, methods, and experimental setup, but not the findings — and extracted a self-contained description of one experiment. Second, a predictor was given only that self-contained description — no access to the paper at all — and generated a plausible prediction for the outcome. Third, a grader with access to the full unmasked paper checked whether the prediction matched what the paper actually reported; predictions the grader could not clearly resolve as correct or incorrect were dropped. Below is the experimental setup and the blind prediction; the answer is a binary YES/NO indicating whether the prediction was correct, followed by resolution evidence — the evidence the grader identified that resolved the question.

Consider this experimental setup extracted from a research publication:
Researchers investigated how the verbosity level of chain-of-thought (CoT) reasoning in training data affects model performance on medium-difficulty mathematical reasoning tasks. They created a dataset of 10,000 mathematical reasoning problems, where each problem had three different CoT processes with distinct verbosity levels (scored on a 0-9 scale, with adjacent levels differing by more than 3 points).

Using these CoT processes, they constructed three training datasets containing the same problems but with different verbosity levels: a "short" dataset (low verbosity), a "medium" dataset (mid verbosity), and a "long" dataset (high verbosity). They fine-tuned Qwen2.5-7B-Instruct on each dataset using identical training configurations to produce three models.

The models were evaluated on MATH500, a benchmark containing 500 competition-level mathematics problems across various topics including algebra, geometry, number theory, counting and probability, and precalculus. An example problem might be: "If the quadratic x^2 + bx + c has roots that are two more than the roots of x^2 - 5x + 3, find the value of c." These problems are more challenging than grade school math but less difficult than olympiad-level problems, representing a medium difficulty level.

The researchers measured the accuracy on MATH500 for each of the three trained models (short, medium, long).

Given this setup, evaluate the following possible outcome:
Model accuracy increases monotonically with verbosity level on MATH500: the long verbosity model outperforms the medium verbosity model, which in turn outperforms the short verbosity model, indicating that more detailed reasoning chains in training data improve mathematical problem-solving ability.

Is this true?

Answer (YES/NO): NO